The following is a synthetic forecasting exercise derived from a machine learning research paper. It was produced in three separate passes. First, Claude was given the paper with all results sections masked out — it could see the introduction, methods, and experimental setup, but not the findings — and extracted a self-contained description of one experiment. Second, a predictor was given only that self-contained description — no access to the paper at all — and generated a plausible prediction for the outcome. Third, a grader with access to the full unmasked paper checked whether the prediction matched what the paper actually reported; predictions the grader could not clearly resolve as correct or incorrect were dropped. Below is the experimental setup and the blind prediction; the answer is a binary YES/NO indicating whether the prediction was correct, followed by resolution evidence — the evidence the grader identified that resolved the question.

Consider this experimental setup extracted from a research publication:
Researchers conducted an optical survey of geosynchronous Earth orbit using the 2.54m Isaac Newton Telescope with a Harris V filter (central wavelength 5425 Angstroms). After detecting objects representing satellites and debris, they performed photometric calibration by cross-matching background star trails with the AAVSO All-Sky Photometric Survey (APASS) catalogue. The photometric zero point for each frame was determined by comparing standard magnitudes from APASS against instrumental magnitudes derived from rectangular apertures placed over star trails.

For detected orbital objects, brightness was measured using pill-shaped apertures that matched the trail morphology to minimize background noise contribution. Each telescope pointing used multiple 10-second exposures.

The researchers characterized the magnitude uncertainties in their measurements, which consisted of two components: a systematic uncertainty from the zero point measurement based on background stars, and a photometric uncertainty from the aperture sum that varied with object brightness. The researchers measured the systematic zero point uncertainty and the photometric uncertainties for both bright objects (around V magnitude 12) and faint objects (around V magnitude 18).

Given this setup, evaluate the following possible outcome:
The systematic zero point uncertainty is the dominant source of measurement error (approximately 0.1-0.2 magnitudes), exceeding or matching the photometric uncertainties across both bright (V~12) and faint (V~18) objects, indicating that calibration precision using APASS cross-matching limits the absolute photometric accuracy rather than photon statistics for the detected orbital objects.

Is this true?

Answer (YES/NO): NO